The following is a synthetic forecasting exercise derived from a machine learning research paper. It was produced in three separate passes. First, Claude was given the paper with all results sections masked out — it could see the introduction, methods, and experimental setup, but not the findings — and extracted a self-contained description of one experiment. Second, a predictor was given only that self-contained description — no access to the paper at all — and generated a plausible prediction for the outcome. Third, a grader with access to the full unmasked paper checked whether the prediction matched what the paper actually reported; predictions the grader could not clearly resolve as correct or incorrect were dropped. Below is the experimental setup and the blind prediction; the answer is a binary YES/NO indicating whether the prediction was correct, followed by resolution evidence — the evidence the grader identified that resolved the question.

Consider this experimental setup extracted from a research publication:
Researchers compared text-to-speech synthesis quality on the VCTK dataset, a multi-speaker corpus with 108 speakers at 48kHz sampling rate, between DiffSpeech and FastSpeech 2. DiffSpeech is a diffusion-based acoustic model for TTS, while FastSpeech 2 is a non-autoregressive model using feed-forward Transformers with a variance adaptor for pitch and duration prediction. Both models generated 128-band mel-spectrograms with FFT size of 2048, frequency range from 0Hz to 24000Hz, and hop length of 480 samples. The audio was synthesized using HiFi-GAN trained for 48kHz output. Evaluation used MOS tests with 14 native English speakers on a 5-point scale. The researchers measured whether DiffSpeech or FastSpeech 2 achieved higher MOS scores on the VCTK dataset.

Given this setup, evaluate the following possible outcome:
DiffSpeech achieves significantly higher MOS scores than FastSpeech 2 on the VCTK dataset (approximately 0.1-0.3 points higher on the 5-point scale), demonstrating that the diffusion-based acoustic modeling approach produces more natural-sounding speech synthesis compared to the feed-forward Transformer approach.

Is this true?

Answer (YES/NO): YES